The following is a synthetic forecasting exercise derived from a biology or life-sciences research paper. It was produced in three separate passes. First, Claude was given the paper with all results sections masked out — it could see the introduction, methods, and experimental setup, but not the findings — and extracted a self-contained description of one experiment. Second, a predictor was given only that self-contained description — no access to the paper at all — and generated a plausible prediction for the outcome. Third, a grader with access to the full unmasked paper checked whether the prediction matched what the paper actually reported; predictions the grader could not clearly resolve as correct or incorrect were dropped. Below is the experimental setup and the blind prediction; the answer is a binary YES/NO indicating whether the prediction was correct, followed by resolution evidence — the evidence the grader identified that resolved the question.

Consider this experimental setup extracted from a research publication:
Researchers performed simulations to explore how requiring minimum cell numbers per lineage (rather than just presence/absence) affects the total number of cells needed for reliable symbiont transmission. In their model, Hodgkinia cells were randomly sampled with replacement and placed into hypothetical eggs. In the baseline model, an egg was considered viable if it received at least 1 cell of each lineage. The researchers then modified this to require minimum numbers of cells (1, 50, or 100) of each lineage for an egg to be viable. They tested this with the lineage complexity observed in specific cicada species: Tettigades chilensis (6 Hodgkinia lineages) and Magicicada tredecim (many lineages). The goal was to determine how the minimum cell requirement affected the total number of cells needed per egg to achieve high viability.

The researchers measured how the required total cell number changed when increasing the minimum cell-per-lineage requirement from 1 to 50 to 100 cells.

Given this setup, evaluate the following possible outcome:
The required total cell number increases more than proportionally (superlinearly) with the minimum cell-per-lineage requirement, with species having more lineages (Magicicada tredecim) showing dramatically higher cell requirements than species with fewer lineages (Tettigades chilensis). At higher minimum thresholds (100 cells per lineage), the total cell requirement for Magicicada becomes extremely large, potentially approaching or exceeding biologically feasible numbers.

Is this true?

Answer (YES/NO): NO